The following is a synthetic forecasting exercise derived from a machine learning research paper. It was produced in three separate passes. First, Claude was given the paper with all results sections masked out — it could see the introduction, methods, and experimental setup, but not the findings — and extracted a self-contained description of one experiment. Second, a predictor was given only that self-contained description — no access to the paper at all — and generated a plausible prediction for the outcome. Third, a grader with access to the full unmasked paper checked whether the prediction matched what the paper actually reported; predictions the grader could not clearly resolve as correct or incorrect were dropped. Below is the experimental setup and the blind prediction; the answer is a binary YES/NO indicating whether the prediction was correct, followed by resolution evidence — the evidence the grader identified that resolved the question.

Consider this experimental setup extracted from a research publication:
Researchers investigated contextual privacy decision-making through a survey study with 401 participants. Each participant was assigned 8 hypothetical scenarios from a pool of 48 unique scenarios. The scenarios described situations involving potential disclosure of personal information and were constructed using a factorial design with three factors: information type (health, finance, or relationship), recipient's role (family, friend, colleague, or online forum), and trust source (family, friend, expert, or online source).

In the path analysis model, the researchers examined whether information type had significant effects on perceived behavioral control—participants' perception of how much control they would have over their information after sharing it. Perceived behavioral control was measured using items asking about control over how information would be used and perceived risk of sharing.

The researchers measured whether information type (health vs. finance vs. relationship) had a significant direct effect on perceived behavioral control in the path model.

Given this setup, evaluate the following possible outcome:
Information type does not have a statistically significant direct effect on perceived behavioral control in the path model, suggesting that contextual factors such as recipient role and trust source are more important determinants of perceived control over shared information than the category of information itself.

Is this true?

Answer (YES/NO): NO